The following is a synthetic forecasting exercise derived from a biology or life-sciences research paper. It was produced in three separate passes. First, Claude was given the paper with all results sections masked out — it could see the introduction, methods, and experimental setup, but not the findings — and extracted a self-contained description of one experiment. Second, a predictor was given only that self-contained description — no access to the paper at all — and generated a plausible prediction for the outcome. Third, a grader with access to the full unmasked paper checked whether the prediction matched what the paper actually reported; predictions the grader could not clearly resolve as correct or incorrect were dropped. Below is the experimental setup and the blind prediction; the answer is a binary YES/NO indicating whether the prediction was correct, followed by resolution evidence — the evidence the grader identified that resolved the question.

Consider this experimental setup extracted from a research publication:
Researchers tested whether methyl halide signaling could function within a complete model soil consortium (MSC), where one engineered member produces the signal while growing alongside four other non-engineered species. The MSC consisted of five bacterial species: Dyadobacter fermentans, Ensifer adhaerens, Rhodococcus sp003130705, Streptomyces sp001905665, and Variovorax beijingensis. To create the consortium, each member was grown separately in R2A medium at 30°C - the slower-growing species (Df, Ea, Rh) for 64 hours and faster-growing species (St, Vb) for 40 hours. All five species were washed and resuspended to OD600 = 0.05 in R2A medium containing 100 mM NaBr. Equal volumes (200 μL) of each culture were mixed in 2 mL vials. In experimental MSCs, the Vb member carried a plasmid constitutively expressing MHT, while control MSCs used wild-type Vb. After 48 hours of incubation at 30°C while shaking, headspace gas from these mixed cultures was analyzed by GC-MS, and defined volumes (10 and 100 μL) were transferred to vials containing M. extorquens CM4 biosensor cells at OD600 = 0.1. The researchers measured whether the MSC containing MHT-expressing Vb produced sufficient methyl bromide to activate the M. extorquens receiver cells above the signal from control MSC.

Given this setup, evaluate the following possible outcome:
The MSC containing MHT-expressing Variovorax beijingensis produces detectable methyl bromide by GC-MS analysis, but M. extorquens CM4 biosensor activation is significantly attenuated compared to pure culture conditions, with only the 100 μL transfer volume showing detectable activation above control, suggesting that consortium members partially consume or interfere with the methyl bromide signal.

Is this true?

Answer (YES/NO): NO